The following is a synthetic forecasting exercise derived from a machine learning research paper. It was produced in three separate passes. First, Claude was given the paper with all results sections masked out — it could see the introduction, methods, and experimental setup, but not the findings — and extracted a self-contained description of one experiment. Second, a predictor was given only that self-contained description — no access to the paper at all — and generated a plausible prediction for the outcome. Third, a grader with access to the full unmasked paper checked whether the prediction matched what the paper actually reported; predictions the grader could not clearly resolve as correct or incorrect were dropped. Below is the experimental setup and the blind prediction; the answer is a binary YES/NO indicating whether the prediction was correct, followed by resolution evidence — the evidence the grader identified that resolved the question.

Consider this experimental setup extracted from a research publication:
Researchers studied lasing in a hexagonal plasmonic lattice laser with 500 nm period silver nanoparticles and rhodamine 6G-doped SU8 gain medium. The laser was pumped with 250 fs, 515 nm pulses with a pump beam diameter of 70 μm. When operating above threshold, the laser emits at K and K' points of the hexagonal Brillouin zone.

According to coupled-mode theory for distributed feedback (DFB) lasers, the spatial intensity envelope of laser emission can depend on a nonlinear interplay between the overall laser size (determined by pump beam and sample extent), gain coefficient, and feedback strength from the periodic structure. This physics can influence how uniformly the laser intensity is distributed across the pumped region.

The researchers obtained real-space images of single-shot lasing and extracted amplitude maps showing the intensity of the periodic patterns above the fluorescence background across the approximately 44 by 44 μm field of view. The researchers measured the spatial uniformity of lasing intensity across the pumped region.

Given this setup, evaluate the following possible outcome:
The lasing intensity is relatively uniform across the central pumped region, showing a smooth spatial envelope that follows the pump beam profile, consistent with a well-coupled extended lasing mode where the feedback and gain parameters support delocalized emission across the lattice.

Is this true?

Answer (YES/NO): NO